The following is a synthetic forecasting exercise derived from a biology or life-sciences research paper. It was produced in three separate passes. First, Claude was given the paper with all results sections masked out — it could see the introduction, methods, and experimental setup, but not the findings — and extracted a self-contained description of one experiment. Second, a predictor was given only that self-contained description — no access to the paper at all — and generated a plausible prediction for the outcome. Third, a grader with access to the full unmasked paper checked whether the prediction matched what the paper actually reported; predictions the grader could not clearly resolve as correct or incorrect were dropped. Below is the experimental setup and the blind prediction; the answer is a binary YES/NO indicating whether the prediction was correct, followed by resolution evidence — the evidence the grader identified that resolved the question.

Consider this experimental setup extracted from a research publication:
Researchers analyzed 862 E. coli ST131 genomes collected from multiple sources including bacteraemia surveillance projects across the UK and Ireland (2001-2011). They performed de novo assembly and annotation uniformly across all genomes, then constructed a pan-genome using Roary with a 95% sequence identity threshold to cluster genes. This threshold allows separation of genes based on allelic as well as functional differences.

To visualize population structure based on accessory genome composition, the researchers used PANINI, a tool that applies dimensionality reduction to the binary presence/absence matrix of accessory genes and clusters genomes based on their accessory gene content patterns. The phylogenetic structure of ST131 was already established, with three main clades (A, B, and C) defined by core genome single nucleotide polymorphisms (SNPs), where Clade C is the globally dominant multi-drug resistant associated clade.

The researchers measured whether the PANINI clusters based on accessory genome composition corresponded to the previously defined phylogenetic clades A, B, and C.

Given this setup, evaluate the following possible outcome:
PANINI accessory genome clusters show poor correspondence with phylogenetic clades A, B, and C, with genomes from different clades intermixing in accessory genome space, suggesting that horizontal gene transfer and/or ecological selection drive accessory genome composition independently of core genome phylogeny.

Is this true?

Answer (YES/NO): NO